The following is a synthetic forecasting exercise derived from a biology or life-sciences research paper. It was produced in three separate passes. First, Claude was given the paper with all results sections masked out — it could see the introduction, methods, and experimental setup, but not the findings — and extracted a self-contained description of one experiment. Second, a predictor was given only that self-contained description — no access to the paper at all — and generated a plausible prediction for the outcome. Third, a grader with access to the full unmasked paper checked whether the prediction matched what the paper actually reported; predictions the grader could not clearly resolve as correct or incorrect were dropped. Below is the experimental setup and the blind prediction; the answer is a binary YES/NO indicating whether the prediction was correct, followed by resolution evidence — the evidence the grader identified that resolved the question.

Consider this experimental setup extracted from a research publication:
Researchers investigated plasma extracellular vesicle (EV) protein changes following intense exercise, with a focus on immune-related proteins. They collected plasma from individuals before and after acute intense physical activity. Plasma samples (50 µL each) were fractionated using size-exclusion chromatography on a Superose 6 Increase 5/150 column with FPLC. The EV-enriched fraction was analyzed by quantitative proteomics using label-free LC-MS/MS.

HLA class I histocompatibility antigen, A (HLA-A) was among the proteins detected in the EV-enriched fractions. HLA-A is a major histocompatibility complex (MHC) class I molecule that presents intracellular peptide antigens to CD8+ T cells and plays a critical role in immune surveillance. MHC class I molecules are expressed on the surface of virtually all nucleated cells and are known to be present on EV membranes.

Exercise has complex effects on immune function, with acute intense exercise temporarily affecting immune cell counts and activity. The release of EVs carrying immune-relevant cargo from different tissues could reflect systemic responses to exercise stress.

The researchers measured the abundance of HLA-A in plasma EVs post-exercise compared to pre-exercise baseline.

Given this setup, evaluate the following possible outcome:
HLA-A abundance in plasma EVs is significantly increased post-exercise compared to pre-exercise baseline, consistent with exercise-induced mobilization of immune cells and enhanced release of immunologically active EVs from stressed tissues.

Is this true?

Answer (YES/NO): YES